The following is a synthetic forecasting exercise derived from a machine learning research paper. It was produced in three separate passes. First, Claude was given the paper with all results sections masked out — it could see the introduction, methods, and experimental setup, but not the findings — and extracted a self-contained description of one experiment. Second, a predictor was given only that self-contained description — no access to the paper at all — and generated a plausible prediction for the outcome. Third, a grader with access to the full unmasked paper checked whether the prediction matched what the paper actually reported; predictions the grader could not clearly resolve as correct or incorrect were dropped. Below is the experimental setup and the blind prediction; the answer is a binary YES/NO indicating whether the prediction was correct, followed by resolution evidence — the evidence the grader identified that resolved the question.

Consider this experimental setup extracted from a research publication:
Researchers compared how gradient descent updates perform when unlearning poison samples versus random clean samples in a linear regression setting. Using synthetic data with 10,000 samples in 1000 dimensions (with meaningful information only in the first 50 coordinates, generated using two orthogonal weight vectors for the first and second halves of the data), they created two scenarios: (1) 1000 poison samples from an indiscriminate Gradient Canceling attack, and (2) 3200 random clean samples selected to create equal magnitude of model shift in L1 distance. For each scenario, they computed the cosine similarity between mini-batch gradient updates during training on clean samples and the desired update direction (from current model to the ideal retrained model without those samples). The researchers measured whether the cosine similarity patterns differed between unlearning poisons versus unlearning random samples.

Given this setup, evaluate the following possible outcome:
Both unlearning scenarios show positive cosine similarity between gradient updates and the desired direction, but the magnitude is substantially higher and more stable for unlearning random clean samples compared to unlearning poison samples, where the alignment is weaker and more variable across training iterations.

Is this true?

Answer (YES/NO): NO